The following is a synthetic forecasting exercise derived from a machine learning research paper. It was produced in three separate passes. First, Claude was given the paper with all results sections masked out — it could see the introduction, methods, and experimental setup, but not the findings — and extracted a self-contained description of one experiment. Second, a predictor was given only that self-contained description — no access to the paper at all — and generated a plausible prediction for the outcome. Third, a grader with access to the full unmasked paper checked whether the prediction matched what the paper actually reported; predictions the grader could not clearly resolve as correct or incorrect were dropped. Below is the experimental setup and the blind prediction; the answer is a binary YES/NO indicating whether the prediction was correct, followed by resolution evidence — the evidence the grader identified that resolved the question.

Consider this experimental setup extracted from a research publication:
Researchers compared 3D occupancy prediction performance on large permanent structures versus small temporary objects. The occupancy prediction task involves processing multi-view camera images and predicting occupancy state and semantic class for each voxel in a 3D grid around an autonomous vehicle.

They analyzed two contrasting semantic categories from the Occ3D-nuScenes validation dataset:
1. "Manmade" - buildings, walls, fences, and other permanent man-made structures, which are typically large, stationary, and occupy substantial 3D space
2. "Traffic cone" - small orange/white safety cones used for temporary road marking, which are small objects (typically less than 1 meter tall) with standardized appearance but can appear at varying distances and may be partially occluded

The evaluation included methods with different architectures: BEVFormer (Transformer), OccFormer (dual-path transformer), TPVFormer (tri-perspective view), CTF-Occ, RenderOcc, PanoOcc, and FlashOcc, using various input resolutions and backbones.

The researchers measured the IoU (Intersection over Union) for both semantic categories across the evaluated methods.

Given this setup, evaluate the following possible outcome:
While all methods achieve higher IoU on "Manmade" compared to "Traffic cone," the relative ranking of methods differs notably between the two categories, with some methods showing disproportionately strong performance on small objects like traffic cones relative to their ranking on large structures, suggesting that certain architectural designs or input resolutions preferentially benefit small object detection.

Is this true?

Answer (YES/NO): NO